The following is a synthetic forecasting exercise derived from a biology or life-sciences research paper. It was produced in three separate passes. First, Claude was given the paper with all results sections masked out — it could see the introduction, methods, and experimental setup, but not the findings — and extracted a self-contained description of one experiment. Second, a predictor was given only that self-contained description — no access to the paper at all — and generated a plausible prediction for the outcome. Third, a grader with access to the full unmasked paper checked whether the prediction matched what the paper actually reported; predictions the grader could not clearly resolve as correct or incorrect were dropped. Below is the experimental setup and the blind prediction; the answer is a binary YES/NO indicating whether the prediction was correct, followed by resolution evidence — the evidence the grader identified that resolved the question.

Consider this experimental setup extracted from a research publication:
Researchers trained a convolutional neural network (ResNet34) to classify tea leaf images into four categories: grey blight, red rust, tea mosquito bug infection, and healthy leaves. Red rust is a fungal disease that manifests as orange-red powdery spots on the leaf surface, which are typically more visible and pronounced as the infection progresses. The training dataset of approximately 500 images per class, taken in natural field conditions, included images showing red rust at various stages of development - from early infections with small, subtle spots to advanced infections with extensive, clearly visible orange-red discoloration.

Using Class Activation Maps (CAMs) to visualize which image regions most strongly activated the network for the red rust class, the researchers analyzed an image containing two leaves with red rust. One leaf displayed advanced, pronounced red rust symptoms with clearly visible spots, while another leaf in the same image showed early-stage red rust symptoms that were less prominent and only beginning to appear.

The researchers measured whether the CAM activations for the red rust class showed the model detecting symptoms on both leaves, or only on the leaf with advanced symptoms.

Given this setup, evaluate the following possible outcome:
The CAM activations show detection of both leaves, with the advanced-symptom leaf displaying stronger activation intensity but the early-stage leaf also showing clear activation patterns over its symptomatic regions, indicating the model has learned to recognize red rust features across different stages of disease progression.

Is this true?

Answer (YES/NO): YES